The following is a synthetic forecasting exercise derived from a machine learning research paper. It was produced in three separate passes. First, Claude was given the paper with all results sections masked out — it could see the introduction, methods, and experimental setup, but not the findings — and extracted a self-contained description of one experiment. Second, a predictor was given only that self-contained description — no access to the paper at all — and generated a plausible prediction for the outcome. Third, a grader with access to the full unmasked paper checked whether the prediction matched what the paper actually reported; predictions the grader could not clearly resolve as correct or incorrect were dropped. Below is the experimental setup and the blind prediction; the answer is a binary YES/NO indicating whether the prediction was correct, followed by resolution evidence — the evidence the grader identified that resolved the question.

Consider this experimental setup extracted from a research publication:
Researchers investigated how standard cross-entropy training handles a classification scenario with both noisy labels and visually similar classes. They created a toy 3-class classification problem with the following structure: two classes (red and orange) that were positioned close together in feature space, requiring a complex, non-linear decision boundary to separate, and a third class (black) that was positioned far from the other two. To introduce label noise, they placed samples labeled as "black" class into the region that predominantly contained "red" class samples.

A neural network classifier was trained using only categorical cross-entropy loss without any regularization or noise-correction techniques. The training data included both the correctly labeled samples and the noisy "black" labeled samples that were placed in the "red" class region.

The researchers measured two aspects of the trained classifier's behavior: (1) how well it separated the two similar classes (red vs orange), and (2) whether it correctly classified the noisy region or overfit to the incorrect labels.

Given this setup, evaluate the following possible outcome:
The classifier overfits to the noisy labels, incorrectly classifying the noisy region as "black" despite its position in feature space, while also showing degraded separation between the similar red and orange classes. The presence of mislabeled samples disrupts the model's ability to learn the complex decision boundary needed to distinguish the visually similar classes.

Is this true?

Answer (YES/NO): NO